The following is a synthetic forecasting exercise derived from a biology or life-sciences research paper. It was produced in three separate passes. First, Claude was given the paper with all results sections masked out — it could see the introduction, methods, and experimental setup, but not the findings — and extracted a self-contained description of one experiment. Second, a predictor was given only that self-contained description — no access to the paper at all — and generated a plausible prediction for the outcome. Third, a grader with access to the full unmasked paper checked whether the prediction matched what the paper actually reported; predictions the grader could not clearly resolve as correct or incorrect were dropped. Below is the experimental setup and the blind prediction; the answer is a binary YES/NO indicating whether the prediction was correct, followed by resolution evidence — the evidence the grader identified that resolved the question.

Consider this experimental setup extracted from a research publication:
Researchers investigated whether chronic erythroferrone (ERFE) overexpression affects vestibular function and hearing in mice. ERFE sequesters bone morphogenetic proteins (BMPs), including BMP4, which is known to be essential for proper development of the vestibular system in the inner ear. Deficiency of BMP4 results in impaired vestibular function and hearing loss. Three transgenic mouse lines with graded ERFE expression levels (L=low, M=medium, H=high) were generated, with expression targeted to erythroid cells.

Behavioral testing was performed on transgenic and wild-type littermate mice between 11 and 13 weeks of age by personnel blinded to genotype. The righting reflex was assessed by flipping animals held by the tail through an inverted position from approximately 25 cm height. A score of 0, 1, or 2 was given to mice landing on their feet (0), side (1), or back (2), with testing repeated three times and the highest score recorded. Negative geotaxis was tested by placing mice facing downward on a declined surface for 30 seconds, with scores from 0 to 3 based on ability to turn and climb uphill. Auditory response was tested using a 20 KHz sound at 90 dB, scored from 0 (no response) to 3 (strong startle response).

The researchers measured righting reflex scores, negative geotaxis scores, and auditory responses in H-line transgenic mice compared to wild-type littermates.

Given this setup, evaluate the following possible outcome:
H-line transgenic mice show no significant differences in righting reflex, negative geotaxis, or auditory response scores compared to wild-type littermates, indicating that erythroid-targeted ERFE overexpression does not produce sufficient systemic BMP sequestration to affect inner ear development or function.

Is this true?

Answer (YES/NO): NO